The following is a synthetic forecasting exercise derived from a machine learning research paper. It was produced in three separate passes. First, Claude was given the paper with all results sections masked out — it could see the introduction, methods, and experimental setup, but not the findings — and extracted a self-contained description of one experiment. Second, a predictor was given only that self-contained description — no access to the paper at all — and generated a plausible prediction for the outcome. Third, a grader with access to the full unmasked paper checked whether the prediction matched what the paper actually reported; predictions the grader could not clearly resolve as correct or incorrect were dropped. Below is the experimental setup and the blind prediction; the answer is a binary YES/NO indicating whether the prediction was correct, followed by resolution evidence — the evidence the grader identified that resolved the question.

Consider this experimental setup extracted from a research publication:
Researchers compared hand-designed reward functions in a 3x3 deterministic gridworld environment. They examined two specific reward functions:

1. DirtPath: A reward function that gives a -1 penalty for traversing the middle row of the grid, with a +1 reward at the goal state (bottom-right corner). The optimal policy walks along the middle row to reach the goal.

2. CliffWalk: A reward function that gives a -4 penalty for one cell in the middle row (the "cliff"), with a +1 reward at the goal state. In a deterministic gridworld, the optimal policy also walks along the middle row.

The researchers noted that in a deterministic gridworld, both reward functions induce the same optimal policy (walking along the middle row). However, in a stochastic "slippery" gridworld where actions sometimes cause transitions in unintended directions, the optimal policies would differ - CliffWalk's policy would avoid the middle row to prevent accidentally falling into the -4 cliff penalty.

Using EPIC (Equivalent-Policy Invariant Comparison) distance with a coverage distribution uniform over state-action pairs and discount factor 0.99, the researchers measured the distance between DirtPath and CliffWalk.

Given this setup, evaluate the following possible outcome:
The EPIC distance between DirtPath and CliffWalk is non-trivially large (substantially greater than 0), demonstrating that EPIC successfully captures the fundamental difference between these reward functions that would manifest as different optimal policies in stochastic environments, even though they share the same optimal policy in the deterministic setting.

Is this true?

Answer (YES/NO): YES